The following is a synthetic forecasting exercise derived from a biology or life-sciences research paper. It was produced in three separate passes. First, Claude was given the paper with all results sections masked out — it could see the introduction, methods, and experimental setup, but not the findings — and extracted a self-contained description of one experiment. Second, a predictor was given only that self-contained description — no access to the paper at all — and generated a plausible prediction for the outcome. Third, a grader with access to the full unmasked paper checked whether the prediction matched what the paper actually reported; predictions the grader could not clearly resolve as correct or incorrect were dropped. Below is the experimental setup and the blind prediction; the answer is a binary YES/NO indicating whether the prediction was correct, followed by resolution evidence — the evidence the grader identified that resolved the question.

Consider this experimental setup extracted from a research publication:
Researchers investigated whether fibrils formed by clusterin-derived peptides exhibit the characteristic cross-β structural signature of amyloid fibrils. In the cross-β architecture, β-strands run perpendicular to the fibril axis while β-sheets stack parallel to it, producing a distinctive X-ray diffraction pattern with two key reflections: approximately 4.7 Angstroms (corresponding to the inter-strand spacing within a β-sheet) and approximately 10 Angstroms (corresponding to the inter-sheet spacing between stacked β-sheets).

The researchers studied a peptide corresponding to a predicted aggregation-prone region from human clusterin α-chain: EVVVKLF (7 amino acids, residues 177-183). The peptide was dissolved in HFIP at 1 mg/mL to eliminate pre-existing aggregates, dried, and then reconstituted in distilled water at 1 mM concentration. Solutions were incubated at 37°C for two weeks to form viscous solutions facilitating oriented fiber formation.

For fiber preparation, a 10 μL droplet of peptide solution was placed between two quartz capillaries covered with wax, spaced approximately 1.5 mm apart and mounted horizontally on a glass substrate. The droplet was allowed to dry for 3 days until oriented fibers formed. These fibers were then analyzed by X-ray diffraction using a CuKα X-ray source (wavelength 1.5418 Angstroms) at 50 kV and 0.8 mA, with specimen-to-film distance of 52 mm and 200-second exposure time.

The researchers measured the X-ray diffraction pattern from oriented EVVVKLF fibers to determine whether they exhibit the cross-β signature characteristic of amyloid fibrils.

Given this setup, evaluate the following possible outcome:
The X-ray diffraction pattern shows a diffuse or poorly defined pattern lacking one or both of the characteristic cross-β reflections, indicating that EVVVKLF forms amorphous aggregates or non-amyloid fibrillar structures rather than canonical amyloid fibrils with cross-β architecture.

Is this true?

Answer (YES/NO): NO